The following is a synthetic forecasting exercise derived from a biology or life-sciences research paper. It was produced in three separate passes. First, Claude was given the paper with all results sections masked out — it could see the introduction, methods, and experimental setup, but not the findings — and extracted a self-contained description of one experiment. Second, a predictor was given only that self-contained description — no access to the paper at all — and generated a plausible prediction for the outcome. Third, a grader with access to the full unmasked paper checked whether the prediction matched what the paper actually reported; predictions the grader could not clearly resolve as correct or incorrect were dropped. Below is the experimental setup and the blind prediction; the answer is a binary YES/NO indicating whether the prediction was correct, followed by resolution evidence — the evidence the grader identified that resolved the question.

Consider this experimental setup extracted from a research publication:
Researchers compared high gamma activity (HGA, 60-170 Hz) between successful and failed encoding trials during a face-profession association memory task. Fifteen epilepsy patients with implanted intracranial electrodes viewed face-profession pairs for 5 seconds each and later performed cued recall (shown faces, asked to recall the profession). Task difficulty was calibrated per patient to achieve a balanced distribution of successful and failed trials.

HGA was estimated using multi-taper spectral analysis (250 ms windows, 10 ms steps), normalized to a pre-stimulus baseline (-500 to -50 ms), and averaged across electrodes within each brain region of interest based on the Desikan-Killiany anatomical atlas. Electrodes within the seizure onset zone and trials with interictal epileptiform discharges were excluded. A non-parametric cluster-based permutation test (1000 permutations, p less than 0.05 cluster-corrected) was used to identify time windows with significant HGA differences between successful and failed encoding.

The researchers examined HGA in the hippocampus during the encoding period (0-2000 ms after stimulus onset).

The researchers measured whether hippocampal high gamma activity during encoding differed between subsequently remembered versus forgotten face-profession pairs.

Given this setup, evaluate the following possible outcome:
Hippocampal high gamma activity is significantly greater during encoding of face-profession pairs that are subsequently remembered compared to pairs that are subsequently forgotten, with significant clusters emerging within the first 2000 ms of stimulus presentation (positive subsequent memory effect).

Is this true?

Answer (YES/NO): YES